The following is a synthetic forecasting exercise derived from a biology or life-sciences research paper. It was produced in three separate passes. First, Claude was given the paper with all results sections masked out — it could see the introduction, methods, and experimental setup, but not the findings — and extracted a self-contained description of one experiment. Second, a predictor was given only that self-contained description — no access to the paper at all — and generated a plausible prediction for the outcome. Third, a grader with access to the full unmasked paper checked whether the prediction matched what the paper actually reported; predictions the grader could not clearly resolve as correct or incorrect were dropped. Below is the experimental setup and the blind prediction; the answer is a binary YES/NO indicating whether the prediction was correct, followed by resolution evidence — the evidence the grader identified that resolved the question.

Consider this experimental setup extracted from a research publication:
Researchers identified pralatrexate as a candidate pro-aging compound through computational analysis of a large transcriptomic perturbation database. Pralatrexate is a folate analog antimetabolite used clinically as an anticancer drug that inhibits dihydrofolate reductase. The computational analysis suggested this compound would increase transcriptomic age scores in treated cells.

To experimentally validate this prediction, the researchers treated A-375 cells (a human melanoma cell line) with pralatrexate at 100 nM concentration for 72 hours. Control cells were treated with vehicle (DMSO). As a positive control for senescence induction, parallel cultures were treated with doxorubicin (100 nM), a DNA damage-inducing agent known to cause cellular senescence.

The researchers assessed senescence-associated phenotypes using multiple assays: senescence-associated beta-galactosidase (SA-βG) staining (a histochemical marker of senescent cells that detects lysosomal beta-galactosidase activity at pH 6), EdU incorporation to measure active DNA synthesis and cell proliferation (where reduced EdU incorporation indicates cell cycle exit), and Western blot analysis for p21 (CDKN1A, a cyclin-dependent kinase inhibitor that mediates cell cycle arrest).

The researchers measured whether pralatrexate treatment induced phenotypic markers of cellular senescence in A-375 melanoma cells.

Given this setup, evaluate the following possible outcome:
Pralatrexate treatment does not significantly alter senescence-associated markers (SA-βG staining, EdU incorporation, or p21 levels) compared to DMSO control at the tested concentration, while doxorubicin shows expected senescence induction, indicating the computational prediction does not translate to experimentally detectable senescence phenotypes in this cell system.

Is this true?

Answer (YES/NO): NO